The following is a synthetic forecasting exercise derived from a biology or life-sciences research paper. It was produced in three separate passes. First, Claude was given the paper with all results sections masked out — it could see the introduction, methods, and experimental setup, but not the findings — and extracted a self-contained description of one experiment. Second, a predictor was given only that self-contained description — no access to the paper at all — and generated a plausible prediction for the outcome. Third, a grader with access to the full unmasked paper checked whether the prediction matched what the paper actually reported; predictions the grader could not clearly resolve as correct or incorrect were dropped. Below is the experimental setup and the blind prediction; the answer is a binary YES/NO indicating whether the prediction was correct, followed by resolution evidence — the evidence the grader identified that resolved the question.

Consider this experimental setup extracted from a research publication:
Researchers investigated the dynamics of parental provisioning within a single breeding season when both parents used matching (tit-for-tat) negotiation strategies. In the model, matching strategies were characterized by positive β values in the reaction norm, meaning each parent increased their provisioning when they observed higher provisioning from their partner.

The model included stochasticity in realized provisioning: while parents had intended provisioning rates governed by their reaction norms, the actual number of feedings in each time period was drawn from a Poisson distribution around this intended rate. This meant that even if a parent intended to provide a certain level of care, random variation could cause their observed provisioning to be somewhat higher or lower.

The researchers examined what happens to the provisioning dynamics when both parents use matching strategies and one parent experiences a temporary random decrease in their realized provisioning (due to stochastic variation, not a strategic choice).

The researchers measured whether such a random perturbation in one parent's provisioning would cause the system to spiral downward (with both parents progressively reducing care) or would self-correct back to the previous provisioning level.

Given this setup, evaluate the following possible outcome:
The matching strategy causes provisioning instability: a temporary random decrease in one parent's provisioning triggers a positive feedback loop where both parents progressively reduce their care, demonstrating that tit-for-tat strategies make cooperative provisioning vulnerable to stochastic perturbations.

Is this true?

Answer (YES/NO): NO